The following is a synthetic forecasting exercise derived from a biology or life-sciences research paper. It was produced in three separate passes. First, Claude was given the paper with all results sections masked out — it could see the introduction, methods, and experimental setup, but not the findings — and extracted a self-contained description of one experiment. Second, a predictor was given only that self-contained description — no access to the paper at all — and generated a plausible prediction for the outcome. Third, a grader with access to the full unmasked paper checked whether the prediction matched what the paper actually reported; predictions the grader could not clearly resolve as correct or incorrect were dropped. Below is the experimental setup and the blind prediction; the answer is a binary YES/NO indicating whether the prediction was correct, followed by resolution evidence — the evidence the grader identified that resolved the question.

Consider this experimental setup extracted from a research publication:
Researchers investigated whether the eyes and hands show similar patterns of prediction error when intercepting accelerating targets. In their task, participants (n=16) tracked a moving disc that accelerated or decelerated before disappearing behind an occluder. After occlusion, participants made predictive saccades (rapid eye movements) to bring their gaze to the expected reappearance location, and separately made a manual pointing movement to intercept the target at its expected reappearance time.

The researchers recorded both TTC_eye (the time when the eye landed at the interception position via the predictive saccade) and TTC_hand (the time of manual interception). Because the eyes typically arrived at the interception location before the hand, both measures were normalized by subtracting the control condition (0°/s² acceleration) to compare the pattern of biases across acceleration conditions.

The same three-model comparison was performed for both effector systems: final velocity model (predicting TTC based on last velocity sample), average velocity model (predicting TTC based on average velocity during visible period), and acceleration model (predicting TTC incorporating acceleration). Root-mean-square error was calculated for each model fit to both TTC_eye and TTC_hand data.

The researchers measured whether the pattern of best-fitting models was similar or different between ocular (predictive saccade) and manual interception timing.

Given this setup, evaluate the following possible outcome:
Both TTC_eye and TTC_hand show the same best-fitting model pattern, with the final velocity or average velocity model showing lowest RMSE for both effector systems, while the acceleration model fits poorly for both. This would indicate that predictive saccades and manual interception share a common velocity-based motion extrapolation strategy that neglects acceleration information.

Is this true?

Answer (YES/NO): YES